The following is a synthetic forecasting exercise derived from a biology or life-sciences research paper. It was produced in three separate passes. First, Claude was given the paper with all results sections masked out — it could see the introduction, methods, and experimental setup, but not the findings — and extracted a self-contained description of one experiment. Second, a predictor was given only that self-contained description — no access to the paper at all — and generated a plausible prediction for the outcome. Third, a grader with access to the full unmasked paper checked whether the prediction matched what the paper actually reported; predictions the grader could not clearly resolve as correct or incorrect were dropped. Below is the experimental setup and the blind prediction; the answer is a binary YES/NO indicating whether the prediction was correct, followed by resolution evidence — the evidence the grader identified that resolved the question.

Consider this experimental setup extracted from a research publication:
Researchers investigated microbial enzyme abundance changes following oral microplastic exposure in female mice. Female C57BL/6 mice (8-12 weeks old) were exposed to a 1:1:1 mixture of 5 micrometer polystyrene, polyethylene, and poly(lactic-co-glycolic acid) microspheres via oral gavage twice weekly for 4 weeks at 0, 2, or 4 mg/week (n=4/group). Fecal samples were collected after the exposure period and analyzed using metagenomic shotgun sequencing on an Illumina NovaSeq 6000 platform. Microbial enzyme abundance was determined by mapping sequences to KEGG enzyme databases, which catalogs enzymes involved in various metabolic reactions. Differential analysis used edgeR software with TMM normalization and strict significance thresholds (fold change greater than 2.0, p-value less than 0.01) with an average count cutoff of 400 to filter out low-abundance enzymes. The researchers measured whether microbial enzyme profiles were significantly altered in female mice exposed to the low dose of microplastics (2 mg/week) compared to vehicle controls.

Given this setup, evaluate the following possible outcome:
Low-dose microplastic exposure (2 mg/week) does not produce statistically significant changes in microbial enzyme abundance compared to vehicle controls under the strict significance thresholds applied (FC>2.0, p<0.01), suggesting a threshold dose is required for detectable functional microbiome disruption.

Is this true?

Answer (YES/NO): YES